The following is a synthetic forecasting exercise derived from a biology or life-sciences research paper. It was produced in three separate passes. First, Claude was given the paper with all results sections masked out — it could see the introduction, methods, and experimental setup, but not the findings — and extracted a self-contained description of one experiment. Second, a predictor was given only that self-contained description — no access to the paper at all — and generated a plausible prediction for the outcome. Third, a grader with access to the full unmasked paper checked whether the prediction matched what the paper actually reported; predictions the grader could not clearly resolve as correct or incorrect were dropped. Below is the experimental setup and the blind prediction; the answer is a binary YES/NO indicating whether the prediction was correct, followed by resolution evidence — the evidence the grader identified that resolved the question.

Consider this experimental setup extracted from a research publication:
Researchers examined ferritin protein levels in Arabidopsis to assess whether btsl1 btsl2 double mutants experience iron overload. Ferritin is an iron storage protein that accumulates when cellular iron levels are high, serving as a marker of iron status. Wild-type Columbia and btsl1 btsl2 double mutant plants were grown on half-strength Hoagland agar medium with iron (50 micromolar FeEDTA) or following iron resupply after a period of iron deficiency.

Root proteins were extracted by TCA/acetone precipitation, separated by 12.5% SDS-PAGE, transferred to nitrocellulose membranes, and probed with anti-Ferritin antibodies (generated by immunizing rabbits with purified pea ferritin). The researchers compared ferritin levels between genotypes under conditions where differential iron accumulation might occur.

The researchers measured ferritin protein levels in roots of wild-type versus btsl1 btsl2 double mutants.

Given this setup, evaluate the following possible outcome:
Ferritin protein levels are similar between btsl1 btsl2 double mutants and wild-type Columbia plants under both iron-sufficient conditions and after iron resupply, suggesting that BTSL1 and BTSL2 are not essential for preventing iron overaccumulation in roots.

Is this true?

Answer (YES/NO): NO